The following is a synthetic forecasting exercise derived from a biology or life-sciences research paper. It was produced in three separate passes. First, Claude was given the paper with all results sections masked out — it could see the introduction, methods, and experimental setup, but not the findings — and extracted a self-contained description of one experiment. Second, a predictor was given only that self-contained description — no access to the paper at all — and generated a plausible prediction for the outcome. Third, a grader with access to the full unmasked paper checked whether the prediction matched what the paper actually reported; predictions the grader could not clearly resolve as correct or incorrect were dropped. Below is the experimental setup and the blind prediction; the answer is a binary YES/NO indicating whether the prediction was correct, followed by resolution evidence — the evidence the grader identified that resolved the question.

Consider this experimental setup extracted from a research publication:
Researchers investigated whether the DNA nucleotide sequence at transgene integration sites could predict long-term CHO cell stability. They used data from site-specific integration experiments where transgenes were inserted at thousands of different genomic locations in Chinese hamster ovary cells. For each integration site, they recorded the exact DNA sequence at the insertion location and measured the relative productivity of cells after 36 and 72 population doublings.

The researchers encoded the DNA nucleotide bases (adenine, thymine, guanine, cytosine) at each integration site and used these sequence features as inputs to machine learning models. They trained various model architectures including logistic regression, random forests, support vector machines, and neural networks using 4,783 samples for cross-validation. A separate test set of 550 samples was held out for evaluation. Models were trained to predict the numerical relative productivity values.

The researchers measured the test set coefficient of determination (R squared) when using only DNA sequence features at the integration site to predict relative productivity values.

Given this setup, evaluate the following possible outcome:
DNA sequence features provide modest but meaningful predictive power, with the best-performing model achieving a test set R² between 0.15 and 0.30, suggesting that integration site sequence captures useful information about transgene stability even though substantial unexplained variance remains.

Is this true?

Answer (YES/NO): NO